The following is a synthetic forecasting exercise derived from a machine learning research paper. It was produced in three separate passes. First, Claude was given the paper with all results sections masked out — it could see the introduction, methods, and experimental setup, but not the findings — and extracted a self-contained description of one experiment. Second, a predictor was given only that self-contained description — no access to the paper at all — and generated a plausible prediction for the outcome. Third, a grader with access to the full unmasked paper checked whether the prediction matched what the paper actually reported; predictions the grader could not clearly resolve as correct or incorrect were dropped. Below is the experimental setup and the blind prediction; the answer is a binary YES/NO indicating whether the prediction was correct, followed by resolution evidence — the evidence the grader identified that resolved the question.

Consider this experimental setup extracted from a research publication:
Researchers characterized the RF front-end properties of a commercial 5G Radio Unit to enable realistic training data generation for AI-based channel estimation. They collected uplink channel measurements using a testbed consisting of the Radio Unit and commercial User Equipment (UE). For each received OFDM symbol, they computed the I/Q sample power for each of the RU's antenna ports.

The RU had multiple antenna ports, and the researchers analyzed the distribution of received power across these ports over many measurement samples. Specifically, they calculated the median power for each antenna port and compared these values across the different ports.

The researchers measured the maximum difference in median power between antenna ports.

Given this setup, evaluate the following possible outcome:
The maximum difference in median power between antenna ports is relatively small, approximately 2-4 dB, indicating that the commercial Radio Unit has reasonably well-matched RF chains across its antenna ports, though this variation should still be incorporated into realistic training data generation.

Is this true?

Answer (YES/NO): NO